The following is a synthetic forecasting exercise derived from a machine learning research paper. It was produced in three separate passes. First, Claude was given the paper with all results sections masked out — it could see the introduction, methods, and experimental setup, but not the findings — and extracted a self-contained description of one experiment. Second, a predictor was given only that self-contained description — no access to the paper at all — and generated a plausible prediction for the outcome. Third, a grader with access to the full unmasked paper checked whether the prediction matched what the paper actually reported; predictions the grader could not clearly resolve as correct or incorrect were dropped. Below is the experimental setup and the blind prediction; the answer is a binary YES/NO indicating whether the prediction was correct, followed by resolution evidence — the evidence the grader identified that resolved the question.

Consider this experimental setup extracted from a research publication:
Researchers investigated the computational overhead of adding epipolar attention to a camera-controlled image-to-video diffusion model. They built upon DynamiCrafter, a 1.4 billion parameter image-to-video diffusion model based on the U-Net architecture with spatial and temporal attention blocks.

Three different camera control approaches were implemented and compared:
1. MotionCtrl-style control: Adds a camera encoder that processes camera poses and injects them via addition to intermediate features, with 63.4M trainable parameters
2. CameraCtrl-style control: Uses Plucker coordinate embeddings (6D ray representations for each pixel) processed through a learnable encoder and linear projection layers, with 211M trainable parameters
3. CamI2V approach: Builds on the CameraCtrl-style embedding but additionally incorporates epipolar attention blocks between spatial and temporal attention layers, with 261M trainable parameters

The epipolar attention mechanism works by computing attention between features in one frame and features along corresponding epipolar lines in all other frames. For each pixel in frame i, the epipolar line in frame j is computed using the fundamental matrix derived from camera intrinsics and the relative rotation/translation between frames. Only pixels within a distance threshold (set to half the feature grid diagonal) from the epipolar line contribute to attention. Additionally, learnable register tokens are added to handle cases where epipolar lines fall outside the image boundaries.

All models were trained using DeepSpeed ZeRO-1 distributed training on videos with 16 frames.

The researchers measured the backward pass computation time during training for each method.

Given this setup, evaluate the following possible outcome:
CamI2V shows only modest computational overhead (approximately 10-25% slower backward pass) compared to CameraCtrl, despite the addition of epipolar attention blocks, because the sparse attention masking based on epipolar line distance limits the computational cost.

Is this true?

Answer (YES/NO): NO